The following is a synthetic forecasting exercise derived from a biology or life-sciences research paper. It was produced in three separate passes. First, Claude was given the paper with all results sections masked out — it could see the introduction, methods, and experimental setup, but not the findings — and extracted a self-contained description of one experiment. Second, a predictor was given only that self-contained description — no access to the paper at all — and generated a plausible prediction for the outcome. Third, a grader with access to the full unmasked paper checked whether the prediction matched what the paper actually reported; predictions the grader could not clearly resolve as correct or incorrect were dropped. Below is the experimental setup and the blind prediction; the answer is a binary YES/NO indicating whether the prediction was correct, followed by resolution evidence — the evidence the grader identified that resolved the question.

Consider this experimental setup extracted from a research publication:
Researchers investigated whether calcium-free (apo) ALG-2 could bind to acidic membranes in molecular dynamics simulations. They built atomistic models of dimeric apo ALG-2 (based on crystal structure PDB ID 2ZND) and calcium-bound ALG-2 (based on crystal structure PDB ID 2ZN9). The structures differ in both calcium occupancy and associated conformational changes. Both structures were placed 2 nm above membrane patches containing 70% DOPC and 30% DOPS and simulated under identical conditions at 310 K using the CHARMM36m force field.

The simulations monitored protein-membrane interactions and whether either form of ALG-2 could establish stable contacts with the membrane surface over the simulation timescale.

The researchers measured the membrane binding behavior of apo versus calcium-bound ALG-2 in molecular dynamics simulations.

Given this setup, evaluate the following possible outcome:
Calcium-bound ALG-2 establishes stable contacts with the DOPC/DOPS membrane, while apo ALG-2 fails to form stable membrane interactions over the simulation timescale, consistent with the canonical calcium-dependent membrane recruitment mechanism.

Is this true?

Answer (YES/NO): YES